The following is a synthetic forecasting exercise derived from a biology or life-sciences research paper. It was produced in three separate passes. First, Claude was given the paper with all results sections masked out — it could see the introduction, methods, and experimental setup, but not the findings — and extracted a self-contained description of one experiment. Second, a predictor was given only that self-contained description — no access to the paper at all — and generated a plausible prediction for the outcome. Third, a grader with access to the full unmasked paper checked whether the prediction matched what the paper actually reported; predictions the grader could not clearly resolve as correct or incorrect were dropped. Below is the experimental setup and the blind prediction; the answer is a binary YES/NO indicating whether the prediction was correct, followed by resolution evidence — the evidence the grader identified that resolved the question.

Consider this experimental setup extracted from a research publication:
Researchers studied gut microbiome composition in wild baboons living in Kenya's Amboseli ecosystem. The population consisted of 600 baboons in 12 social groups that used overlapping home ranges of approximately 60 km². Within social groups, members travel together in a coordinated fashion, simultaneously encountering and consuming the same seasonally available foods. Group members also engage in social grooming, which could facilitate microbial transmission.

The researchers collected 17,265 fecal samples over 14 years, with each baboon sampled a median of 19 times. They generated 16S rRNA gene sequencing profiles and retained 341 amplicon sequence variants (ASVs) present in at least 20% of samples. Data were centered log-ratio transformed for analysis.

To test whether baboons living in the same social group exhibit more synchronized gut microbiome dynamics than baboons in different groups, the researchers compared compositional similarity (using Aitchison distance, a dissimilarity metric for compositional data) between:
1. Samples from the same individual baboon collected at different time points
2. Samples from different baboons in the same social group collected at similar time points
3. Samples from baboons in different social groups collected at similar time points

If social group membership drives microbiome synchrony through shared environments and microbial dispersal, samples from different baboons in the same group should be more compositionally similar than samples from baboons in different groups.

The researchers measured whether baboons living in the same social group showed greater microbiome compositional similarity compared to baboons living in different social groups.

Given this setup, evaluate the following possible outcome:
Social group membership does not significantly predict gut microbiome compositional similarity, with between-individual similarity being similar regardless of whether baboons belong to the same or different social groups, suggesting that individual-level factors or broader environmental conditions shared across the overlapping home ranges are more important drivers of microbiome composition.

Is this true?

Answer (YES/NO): NO